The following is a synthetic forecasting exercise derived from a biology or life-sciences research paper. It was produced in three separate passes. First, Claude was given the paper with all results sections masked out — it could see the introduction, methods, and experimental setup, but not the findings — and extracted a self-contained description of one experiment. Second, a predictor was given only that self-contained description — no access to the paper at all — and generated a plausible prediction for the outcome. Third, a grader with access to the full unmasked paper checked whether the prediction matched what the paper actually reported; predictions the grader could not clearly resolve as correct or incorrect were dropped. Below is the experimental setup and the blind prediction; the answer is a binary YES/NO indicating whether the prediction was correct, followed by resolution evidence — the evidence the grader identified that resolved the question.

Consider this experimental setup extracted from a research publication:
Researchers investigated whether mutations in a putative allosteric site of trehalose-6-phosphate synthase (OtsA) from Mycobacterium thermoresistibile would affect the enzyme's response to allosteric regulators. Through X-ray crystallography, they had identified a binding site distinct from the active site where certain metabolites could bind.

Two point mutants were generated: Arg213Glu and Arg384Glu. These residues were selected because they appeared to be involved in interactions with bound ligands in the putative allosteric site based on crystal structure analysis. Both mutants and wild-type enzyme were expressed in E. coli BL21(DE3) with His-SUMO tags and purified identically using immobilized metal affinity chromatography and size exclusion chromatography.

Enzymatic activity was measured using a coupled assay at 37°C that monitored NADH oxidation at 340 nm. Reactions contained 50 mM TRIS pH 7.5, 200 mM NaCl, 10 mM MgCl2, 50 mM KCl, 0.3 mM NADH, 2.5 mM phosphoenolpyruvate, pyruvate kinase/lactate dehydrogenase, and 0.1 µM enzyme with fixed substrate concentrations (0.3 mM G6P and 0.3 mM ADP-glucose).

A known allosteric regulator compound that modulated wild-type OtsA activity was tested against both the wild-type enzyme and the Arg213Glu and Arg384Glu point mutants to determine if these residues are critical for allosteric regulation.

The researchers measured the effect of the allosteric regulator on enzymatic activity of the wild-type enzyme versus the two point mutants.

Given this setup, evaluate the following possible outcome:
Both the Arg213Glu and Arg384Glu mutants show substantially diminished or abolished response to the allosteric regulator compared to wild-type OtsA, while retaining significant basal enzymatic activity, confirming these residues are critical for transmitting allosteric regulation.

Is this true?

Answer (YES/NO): NO